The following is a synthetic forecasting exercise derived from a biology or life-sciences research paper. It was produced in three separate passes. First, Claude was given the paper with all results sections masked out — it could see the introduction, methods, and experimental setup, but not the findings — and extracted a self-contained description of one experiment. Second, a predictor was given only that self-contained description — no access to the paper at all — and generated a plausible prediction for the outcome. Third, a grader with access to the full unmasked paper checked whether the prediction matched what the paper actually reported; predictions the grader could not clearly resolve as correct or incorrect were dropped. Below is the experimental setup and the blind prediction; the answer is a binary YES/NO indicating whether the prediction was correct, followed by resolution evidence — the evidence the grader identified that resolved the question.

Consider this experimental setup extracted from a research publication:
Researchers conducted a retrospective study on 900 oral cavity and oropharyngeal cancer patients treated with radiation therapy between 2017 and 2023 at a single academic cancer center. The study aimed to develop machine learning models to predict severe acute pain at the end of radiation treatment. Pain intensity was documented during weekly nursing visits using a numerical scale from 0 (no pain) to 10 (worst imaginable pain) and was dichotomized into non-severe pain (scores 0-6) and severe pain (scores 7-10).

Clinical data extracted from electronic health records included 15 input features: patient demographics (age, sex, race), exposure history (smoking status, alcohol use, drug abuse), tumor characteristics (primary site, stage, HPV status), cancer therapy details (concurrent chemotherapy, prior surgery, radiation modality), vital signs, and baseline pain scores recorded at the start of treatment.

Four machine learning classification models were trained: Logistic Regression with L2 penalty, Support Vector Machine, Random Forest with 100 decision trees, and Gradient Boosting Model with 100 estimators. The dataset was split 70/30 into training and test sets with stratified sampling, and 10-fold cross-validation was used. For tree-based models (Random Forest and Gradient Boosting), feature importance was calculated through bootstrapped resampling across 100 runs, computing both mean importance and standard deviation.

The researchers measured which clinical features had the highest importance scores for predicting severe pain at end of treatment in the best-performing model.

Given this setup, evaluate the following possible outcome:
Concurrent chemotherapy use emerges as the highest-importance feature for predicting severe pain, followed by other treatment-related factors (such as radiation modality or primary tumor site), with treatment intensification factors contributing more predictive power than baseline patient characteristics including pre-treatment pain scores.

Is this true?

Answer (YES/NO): NO